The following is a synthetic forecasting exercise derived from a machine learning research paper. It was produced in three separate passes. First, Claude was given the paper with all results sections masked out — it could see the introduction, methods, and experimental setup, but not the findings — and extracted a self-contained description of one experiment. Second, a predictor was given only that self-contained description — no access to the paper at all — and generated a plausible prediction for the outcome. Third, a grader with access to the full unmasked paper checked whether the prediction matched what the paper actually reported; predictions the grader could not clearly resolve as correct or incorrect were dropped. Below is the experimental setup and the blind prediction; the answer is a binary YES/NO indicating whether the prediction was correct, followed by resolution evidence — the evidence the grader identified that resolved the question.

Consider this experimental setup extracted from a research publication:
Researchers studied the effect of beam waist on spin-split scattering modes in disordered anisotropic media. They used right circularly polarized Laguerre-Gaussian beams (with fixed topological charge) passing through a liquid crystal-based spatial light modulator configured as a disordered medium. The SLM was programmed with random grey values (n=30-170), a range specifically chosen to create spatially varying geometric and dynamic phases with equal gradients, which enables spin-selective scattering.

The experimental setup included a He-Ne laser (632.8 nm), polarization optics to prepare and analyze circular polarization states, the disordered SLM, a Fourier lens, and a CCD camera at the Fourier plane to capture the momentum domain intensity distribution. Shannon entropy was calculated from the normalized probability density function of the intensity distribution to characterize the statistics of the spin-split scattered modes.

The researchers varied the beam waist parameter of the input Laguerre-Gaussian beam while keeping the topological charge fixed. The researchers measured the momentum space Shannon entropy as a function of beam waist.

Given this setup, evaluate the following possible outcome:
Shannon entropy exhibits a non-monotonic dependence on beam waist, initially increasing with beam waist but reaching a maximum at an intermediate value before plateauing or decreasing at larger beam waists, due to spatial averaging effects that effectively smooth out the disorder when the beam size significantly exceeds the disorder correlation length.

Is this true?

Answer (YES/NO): NO